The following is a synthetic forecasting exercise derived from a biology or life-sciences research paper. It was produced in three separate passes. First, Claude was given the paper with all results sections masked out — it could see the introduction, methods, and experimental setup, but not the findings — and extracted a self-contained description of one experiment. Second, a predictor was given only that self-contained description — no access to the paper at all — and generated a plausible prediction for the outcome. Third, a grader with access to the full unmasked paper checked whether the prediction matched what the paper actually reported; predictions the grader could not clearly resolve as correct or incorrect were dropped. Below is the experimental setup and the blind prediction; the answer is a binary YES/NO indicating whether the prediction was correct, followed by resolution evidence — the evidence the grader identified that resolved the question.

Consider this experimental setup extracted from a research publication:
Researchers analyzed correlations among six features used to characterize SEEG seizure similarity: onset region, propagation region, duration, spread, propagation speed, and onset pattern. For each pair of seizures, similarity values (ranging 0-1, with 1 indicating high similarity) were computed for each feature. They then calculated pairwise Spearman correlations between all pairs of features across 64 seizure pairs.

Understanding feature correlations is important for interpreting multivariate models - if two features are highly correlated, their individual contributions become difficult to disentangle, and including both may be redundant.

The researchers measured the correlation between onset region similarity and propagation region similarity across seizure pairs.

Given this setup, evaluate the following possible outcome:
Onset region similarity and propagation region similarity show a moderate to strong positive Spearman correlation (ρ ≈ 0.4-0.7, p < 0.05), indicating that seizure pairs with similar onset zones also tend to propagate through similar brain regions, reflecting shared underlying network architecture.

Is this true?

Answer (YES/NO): NO